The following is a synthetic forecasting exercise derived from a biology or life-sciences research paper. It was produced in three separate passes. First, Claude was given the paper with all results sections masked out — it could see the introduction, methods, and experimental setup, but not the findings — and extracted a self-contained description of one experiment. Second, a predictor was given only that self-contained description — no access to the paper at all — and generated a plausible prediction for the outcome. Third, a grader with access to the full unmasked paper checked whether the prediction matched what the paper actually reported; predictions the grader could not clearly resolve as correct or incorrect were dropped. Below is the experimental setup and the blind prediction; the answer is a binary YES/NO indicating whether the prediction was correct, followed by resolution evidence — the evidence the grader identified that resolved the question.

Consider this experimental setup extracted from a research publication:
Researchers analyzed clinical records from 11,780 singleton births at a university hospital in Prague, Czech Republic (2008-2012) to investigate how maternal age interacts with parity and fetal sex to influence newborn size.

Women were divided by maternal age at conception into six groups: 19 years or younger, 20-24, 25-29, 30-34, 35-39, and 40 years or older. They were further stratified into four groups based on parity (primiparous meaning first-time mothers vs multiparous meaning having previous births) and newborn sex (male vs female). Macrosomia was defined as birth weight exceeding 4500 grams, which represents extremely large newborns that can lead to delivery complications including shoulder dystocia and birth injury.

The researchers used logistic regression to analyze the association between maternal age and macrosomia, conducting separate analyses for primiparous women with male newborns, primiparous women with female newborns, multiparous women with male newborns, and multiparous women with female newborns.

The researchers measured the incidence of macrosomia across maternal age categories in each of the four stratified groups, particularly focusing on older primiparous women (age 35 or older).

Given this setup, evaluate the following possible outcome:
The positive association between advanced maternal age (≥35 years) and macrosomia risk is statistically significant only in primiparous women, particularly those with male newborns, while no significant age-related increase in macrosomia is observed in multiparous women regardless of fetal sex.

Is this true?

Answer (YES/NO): YES